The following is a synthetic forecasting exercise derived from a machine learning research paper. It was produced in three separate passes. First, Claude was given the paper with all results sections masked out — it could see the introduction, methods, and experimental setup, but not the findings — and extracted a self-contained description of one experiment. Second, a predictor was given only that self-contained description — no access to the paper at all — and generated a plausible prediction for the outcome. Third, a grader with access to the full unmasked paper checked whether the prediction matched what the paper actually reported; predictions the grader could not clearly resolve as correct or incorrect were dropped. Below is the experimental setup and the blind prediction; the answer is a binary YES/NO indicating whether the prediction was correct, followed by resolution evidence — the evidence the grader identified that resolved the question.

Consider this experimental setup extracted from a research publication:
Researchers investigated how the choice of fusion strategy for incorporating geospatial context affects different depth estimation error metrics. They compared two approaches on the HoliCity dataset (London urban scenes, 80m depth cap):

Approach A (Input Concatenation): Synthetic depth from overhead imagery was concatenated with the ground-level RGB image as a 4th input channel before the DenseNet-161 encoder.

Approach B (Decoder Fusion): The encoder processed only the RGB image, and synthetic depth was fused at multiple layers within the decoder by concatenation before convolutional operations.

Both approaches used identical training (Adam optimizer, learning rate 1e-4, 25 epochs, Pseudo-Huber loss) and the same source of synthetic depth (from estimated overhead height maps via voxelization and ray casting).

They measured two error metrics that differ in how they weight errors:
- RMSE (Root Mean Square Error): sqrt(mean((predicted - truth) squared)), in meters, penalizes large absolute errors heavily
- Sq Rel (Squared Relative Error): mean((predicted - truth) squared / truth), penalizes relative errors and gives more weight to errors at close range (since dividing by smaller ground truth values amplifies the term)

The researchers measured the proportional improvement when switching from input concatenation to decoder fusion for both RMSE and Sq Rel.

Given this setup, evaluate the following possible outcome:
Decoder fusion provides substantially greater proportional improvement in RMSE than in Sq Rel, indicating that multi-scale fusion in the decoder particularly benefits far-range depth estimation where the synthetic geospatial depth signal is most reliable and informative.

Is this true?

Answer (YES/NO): NO